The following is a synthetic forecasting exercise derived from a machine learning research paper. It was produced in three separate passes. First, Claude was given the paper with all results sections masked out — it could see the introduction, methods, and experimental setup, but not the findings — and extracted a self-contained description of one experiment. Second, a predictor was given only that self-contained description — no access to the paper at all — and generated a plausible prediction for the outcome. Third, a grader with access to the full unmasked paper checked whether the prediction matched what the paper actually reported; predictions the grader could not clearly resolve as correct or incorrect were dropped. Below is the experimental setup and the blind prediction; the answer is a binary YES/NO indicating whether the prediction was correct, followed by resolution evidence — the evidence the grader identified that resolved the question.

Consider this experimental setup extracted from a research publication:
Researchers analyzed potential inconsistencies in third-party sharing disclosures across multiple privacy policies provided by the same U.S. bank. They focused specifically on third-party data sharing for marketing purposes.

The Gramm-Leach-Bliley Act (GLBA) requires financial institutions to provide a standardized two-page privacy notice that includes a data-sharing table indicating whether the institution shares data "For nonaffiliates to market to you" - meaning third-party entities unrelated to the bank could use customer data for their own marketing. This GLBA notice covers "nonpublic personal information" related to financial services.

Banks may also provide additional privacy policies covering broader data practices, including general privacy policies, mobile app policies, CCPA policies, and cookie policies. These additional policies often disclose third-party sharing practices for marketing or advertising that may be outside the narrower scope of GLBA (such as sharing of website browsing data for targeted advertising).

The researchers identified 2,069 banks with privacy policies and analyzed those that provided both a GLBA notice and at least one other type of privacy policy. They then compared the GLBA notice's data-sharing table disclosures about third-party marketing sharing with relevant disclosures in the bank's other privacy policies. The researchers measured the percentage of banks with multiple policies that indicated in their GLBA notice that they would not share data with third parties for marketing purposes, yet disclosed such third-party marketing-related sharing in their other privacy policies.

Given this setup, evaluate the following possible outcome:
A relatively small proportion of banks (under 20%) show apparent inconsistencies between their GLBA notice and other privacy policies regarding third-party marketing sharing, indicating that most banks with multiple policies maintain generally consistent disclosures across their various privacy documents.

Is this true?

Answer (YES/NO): NO